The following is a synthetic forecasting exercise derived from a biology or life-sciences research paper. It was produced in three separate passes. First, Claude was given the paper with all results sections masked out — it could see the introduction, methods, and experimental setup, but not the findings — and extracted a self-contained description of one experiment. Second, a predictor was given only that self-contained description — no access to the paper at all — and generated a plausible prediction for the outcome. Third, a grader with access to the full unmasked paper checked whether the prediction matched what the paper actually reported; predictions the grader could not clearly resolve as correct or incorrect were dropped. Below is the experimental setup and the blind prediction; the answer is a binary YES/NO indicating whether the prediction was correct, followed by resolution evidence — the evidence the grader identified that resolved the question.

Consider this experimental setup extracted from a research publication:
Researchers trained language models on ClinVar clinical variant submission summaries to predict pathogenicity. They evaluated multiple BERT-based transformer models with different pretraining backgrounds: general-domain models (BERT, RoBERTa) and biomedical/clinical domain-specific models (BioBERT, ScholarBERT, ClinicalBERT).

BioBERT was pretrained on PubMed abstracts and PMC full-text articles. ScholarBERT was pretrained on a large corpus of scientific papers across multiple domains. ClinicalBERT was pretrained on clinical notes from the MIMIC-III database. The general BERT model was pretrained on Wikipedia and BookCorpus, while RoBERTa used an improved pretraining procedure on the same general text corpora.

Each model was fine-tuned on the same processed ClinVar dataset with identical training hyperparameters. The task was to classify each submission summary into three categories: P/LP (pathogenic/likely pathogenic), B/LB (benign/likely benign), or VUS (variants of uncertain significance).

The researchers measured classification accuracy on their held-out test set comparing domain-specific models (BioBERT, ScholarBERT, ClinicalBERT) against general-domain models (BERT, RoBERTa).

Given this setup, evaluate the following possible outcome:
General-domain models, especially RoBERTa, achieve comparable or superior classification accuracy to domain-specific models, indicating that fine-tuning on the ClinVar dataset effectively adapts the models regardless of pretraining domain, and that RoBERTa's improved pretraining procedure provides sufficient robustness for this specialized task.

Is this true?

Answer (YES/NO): NO